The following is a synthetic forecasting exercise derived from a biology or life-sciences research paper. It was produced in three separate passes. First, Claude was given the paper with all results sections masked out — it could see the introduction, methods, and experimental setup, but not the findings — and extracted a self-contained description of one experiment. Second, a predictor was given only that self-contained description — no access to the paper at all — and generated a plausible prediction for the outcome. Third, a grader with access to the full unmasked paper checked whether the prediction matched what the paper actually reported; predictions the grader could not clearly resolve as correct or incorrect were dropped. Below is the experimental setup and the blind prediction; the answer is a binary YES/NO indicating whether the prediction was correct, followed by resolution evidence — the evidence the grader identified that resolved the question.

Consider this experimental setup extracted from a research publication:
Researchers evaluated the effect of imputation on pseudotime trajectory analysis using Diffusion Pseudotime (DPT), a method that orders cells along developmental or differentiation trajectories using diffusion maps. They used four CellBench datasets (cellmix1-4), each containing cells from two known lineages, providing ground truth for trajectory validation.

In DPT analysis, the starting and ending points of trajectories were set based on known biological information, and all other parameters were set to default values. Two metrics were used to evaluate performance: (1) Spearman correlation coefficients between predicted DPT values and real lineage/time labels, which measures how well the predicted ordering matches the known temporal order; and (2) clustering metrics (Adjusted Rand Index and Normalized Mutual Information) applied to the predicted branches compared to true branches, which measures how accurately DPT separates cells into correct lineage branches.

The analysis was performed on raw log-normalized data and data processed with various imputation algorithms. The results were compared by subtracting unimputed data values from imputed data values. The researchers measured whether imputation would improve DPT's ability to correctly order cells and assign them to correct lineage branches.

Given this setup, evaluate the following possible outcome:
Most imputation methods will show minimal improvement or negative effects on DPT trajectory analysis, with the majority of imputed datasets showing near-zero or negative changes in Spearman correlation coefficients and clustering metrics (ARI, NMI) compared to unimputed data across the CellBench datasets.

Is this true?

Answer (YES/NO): NO